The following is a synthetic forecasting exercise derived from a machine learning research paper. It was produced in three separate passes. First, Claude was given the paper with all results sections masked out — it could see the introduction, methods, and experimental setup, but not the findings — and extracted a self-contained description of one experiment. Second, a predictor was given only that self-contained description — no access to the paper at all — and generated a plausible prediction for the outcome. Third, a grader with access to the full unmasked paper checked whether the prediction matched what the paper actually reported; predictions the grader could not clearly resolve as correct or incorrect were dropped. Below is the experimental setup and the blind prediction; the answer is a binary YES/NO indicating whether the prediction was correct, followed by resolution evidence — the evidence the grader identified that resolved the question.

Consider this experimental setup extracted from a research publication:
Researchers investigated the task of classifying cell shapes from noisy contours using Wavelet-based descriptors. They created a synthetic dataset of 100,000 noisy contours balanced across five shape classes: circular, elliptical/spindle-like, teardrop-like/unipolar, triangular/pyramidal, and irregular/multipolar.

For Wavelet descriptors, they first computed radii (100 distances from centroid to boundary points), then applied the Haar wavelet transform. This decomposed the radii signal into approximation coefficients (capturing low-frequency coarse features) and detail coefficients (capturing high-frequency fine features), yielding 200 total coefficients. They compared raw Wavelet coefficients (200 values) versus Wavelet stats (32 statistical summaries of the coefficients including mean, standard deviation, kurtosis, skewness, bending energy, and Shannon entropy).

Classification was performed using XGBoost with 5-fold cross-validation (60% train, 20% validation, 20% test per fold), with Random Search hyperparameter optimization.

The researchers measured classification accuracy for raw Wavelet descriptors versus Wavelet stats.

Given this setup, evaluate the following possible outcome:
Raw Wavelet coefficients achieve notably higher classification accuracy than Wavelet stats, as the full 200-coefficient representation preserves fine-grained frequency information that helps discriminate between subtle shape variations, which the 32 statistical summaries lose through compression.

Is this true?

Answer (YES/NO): YES